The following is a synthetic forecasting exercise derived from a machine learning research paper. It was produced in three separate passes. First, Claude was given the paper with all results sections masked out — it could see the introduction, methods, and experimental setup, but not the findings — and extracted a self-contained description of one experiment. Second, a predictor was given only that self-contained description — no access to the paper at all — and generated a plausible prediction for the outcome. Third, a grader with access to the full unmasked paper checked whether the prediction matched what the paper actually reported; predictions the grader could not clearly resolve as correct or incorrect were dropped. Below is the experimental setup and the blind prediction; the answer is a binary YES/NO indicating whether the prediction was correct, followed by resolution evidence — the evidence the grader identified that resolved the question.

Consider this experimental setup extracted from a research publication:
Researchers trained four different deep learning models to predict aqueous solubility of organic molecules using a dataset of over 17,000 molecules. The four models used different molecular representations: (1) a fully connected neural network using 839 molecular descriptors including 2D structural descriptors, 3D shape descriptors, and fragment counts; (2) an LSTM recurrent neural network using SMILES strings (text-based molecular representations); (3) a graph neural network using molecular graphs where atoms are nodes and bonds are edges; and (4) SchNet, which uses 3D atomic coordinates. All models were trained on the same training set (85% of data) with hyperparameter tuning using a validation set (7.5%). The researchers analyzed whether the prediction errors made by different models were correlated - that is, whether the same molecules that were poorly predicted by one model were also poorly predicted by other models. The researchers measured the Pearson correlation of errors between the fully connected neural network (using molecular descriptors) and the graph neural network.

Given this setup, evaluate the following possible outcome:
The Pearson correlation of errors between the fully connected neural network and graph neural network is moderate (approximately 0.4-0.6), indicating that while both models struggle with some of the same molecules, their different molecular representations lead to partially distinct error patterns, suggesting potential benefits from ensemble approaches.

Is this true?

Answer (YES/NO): NO